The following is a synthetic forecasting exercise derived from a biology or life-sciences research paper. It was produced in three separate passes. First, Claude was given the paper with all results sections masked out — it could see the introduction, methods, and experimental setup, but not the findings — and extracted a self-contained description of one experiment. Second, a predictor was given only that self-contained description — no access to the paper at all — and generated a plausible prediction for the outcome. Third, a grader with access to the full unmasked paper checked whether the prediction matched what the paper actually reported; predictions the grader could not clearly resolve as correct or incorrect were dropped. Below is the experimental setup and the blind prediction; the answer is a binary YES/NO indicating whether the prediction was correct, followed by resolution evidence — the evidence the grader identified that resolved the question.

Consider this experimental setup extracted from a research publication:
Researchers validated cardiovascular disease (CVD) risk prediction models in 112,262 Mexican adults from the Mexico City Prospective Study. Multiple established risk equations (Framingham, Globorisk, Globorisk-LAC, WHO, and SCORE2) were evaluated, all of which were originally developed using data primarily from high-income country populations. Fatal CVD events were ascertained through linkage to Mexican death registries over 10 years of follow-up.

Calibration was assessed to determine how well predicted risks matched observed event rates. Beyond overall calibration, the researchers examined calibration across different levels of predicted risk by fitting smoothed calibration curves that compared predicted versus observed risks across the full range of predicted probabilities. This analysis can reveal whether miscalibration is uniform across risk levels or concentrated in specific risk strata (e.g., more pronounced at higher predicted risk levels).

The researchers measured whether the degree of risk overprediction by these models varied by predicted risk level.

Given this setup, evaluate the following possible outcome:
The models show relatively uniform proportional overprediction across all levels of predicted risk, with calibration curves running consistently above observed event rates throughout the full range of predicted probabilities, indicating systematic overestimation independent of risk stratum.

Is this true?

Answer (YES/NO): NO